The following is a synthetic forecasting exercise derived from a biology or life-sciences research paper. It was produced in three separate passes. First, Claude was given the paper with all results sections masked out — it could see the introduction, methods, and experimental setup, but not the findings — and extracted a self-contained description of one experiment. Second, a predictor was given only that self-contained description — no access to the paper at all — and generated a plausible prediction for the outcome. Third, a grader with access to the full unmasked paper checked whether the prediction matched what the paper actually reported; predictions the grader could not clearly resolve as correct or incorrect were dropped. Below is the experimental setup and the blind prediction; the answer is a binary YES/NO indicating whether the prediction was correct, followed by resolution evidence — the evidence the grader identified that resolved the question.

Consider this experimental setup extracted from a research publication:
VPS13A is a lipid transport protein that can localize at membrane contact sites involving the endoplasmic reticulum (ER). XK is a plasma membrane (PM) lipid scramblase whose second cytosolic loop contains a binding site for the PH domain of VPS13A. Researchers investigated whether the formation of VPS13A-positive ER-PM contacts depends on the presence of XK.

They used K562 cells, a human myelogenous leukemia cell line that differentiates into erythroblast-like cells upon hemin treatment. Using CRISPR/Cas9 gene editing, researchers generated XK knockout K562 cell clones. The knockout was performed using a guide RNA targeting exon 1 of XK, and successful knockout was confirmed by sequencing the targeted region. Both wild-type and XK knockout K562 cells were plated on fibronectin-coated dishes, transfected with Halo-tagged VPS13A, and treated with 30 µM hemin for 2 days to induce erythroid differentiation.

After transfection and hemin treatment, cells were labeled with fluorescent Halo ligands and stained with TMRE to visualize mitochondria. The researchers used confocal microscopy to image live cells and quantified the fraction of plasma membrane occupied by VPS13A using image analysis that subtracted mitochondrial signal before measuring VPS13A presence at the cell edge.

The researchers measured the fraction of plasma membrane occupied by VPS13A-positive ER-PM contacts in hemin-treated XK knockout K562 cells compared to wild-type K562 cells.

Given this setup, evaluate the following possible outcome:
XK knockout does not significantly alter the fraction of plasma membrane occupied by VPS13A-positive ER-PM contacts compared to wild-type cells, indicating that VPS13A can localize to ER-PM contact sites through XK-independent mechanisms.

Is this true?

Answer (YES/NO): NO